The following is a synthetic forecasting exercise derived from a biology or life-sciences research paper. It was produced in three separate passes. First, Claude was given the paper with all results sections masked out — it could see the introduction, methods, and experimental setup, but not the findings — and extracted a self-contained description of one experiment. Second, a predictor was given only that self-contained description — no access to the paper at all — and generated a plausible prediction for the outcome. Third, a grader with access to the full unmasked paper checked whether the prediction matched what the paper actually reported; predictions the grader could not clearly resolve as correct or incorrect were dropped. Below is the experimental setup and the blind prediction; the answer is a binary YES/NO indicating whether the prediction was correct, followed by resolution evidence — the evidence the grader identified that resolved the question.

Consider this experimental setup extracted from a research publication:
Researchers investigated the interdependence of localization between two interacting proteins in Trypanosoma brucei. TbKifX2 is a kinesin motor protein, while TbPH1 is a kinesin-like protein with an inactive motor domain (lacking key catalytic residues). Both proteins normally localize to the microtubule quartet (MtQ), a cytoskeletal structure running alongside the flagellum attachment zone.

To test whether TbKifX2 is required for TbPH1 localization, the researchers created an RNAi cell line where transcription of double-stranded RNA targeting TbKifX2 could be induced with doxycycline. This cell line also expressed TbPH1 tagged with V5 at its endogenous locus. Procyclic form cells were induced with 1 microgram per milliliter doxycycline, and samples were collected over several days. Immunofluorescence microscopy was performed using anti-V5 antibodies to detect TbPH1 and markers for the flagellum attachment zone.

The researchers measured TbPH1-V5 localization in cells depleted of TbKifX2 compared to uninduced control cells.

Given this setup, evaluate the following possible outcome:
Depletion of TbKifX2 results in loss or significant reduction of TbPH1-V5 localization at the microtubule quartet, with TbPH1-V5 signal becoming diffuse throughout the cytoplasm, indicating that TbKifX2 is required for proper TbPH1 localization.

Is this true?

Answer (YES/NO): YES